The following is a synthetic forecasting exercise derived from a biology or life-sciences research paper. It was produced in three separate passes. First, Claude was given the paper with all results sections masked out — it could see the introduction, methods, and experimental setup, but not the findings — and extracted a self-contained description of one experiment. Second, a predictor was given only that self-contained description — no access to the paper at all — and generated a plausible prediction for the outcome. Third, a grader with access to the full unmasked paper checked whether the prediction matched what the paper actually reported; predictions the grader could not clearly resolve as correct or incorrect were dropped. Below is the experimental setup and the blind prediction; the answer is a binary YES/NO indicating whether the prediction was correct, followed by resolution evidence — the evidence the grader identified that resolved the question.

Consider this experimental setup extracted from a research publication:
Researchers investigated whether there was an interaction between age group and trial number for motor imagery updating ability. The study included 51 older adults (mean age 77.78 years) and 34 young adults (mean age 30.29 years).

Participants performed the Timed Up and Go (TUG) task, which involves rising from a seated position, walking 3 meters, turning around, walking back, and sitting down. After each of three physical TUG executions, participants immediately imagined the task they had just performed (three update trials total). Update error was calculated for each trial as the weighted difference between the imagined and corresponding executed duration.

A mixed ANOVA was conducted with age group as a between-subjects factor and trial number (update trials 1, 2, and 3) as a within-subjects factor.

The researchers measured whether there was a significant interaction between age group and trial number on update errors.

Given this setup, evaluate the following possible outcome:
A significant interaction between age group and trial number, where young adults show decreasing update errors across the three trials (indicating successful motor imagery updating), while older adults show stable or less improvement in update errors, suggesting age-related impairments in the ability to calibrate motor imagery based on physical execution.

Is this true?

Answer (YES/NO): NO